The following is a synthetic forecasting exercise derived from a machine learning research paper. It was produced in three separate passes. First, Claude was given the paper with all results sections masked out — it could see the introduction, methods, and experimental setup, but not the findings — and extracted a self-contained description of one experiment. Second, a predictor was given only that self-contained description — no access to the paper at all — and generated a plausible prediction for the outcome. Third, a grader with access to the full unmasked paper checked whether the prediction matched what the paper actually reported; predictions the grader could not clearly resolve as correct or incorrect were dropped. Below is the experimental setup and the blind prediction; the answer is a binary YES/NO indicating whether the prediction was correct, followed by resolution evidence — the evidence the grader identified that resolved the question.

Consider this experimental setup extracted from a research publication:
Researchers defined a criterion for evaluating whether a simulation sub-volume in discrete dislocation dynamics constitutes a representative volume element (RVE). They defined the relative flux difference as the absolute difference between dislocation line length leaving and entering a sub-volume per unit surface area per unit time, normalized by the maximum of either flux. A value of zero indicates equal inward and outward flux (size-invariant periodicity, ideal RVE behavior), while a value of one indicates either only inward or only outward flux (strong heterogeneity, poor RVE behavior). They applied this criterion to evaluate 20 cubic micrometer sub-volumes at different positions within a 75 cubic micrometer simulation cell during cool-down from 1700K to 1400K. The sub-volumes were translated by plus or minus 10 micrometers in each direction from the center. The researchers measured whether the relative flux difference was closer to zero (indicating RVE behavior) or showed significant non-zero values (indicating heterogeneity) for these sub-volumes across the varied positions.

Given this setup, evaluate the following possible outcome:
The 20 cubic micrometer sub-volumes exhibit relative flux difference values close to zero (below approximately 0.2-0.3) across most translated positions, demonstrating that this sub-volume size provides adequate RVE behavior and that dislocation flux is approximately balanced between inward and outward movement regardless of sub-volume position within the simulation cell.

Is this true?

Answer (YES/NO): NO